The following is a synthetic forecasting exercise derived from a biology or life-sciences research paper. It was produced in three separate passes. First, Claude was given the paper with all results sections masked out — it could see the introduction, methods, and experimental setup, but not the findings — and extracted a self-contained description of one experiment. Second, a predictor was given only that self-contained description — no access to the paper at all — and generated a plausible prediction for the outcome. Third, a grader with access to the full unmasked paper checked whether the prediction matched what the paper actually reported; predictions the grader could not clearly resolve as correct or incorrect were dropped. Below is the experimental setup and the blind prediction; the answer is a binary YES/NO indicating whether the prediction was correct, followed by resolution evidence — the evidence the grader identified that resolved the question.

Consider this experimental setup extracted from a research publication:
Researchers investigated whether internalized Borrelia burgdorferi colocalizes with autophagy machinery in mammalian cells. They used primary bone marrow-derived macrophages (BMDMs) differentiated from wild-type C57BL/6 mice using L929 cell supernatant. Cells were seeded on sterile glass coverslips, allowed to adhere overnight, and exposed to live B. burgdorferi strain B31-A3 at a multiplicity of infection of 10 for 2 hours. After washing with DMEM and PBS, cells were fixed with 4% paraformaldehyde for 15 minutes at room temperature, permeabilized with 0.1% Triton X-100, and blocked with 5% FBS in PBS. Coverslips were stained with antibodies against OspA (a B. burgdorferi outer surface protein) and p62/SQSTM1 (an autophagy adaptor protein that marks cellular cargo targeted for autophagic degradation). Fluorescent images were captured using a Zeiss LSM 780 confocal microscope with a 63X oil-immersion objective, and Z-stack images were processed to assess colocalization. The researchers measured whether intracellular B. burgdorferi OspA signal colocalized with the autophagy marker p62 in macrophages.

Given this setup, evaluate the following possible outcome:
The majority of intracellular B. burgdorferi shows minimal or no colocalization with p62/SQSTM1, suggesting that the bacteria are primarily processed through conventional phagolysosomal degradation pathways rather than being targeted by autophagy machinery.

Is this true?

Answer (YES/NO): NO